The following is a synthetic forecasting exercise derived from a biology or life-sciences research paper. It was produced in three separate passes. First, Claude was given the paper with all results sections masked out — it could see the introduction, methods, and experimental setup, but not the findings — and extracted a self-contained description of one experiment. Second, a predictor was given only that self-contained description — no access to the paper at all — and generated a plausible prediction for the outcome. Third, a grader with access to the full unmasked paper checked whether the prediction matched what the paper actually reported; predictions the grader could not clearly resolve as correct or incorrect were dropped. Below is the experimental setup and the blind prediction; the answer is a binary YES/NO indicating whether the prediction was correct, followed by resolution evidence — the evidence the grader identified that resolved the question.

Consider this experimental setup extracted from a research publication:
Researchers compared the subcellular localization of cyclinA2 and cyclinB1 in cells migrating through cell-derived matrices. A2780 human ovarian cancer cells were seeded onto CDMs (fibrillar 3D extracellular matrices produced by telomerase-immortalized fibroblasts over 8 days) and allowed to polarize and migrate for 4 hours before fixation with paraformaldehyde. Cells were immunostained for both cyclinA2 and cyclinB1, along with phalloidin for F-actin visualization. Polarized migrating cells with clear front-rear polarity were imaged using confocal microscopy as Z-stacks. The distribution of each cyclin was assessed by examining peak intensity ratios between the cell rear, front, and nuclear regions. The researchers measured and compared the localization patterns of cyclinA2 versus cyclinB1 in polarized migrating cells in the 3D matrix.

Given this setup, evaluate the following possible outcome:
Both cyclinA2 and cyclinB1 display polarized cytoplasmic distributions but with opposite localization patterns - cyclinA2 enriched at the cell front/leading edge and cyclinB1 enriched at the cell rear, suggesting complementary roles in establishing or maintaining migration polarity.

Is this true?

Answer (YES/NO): NO